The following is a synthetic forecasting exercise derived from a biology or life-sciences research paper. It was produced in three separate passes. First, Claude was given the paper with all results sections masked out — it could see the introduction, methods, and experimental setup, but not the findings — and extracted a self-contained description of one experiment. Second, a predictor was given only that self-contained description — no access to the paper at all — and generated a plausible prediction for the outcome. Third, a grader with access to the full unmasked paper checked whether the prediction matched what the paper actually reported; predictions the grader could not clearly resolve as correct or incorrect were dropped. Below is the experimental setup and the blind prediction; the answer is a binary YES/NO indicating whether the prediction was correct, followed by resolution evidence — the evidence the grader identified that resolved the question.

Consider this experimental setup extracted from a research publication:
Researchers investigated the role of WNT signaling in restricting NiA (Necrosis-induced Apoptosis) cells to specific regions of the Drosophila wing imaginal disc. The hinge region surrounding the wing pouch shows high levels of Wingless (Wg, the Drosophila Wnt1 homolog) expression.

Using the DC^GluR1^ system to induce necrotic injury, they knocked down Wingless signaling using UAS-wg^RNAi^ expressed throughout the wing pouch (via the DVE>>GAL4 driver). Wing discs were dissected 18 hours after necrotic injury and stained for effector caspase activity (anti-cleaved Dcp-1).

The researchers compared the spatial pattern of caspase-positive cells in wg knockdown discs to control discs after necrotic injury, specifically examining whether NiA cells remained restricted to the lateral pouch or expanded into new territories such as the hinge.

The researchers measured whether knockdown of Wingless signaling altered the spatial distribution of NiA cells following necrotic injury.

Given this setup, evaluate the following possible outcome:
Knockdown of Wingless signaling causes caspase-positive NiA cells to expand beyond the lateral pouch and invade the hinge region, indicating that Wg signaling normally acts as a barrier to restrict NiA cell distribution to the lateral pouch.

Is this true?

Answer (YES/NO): YES